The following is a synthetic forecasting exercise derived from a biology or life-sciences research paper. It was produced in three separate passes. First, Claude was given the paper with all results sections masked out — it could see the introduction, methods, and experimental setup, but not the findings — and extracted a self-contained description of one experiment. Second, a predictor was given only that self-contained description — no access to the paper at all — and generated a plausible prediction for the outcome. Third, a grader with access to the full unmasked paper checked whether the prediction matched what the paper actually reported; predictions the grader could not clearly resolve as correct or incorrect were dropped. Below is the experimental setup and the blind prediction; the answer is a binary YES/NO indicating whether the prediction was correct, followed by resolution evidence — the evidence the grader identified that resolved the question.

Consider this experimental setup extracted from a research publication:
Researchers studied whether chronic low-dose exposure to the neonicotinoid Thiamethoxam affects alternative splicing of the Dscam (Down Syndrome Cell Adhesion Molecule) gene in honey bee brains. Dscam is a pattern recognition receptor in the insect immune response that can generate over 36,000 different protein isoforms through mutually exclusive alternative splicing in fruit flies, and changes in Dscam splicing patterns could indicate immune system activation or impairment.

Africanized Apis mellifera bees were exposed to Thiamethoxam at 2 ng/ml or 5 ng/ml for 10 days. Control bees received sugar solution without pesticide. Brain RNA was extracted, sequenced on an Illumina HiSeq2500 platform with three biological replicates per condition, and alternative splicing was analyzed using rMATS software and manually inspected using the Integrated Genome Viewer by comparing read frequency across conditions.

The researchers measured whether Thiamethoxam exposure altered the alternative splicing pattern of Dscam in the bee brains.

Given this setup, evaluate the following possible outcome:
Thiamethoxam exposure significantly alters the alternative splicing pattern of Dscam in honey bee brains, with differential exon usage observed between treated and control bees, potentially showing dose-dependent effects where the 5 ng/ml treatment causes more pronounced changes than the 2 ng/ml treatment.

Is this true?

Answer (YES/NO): NO